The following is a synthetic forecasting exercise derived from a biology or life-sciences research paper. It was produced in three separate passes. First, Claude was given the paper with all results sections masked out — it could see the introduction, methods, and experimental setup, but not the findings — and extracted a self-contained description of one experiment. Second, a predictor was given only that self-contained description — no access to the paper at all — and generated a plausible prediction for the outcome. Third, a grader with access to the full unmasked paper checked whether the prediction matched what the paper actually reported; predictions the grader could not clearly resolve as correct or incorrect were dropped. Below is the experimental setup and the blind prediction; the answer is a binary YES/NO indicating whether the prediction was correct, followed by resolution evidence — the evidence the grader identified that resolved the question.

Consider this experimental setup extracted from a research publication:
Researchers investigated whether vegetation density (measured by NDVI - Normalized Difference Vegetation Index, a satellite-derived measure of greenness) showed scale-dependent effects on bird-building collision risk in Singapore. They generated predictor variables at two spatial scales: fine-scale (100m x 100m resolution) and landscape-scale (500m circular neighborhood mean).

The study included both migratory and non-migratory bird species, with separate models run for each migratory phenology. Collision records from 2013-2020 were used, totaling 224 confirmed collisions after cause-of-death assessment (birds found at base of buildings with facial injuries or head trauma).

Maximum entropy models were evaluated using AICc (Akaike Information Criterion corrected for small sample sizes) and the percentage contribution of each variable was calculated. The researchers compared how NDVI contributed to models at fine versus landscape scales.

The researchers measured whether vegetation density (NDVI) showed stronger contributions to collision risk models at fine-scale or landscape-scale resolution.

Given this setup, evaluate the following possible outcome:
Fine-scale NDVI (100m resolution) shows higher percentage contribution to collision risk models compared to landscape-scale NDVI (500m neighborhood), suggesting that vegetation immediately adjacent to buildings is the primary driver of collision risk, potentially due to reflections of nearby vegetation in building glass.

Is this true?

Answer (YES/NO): NO